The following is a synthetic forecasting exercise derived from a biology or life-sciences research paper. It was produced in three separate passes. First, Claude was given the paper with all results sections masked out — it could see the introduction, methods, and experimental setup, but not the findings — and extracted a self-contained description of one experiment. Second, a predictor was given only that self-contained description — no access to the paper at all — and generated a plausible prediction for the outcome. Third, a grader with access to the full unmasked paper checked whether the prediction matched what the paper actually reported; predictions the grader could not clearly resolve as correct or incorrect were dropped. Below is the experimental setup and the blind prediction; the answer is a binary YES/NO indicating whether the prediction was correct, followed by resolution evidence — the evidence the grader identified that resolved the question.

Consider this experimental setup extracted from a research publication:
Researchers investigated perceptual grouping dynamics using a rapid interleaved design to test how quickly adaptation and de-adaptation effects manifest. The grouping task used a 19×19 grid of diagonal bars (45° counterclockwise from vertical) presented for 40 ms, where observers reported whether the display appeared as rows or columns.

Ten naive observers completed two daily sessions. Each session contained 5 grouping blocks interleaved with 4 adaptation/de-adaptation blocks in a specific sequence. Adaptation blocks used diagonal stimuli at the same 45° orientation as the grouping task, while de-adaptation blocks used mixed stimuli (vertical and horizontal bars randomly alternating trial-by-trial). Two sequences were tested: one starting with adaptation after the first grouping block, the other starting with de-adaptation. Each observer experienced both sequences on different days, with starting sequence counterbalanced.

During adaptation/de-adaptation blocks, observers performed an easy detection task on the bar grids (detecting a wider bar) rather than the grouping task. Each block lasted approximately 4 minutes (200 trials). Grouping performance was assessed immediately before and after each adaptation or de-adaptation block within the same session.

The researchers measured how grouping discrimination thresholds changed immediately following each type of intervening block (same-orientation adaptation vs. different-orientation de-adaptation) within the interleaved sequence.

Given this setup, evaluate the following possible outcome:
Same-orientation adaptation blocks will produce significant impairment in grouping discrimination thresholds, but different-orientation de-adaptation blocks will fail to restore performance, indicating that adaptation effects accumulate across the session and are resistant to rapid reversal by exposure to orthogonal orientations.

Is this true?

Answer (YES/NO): NO